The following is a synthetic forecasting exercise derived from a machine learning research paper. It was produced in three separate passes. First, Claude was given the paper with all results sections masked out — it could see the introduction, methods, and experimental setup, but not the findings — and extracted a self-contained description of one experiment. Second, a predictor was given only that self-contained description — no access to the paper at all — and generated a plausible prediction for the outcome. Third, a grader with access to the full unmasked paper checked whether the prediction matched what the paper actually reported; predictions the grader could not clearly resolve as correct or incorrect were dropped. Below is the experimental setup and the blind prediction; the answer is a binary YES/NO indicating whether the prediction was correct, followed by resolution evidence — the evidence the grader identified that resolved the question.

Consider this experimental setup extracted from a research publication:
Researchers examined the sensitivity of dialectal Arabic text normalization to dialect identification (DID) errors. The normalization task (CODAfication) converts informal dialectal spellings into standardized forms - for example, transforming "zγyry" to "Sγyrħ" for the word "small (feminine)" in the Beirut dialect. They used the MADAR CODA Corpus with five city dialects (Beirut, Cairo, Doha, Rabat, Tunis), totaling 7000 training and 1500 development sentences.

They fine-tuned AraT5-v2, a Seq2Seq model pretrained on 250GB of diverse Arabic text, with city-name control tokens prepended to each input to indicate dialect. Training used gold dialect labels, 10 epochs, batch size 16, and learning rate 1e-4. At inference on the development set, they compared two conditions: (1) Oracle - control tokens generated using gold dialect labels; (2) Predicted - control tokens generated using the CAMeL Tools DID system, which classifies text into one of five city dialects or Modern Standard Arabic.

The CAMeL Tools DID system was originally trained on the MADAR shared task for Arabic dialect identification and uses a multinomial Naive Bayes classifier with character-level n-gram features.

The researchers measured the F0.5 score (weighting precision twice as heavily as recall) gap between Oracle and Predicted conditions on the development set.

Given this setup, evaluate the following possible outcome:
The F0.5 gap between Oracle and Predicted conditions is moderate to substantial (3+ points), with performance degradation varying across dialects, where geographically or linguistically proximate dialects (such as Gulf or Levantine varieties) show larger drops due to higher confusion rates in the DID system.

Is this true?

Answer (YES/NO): NO